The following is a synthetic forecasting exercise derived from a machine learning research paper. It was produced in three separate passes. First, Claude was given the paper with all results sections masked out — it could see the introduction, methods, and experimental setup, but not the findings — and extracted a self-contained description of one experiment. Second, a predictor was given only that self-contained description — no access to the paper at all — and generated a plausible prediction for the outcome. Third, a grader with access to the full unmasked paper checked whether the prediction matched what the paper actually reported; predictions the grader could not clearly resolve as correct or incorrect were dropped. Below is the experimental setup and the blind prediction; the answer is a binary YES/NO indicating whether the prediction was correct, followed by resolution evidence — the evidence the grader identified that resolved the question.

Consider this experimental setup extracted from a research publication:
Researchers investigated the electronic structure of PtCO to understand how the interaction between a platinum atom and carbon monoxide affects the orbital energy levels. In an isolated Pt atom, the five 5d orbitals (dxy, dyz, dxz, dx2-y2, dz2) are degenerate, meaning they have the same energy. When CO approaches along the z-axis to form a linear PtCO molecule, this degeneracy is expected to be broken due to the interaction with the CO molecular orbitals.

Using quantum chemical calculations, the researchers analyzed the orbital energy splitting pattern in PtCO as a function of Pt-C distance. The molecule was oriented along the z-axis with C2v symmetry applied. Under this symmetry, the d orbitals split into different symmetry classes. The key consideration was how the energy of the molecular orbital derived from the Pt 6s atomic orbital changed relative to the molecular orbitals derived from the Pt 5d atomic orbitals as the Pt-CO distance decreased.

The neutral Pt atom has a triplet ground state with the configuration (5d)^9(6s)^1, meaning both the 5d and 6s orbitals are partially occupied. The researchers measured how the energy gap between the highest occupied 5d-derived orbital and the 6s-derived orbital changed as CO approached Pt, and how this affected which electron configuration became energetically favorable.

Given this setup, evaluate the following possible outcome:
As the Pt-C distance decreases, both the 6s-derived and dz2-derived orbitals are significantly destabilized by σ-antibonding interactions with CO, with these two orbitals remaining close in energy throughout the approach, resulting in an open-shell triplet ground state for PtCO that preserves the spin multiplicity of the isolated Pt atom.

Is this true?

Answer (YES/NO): NO